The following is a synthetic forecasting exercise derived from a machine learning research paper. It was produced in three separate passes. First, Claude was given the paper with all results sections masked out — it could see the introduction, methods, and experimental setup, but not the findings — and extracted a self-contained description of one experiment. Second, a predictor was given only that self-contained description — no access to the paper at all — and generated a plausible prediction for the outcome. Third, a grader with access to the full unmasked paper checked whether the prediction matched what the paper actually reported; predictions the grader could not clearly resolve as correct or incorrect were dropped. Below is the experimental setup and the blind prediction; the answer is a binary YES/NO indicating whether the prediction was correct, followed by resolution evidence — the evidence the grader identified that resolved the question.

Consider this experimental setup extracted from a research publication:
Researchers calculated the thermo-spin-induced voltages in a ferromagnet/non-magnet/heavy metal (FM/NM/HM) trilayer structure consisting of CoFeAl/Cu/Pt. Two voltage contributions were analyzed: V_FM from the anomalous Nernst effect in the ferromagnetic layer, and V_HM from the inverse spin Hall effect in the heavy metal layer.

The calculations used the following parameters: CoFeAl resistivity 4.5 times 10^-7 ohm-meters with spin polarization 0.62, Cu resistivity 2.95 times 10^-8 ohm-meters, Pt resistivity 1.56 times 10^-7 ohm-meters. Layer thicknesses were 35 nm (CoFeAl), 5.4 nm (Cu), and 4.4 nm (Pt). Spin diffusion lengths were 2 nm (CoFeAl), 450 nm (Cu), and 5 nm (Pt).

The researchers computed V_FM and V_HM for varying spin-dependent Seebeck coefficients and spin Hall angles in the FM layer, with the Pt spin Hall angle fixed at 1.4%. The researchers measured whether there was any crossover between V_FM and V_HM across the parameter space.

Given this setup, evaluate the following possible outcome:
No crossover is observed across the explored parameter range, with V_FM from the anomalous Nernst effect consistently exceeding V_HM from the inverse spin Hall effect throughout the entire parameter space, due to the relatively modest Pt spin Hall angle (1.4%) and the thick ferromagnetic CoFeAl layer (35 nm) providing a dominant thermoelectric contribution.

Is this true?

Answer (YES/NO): NO